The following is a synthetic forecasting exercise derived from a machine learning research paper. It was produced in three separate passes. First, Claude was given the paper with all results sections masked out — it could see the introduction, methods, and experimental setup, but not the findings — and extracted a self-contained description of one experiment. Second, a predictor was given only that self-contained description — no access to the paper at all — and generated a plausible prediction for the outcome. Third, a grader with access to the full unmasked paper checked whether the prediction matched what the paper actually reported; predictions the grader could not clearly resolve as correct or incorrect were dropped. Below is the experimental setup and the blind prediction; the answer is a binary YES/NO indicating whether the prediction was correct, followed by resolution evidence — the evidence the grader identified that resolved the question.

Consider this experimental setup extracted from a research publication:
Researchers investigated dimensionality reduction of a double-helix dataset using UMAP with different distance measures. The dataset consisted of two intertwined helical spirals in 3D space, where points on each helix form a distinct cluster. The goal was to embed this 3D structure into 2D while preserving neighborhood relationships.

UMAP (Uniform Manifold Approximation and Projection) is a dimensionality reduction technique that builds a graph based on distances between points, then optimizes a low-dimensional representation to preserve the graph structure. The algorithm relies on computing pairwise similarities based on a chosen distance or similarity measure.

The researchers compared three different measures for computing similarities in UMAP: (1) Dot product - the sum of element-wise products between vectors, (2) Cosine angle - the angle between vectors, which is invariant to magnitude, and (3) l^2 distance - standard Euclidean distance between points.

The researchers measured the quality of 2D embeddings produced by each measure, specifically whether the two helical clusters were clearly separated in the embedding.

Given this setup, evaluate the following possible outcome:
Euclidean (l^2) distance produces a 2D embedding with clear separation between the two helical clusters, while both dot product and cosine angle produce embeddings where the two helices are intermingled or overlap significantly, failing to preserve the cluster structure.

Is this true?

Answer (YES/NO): NO